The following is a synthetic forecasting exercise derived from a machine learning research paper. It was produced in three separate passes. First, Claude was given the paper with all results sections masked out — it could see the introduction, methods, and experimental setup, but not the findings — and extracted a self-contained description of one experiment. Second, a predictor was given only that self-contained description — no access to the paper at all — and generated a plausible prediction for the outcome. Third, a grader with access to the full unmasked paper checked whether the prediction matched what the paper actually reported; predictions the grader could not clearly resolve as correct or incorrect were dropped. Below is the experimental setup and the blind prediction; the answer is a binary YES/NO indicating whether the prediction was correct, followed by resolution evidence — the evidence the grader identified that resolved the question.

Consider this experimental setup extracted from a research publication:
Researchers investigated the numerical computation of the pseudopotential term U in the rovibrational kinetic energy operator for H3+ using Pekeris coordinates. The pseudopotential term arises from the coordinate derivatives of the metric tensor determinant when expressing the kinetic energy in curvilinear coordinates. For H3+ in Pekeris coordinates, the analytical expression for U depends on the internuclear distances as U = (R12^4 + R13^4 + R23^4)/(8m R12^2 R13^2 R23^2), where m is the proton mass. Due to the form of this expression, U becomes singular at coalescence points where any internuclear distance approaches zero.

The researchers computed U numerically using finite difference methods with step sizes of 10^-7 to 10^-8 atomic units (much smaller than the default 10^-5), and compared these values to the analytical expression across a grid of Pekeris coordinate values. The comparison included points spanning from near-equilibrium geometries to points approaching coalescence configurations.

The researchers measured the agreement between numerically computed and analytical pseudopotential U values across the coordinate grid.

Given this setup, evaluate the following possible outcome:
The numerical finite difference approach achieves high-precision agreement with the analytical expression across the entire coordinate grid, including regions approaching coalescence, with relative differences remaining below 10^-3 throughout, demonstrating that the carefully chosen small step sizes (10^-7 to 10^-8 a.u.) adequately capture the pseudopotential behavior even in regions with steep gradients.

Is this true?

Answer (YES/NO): NO